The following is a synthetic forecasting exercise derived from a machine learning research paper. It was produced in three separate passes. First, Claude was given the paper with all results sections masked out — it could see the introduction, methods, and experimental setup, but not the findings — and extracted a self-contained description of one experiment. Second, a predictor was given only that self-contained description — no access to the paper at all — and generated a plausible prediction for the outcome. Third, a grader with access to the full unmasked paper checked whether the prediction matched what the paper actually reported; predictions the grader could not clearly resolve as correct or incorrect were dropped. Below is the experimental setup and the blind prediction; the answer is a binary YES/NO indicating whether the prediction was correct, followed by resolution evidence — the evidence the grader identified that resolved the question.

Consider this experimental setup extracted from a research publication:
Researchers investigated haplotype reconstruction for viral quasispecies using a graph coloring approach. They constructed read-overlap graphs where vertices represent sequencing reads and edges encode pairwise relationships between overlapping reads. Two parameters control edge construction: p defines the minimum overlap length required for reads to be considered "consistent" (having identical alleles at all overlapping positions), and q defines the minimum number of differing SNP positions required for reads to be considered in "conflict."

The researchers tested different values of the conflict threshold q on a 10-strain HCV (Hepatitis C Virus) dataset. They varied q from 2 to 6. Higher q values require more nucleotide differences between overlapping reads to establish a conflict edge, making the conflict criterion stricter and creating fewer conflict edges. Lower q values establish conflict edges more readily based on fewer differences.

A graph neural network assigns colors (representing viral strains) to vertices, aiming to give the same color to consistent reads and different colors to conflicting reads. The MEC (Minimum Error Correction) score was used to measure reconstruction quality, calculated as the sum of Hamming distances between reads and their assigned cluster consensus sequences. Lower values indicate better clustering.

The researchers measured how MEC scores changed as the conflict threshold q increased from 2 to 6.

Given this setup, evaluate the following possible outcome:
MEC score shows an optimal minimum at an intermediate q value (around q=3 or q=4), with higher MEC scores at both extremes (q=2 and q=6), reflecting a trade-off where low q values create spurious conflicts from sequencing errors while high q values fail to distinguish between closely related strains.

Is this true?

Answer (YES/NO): YES